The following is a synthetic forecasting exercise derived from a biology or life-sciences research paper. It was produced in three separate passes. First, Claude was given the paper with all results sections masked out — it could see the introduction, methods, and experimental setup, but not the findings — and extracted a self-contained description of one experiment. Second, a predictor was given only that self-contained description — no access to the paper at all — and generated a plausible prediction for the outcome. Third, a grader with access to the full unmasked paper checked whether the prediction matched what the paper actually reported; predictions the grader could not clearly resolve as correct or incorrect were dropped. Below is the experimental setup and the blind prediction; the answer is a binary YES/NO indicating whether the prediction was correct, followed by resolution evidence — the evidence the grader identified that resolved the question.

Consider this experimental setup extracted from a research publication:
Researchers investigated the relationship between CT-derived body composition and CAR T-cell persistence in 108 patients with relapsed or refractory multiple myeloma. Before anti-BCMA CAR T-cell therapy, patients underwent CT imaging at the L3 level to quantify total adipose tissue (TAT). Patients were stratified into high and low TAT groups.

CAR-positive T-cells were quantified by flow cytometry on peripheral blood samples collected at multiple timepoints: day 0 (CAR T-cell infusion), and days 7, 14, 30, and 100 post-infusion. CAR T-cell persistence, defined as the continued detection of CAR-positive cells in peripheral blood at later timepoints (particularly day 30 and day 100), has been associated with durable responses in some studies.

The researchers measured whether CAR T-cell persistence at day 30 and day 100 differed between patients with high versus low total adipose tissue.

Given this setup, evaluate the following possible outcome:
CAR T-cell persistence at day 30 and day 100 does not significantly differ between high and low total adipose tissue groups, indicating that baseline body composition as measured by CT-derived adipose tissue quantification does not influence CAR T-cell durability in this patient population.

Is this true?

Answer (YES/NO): YES